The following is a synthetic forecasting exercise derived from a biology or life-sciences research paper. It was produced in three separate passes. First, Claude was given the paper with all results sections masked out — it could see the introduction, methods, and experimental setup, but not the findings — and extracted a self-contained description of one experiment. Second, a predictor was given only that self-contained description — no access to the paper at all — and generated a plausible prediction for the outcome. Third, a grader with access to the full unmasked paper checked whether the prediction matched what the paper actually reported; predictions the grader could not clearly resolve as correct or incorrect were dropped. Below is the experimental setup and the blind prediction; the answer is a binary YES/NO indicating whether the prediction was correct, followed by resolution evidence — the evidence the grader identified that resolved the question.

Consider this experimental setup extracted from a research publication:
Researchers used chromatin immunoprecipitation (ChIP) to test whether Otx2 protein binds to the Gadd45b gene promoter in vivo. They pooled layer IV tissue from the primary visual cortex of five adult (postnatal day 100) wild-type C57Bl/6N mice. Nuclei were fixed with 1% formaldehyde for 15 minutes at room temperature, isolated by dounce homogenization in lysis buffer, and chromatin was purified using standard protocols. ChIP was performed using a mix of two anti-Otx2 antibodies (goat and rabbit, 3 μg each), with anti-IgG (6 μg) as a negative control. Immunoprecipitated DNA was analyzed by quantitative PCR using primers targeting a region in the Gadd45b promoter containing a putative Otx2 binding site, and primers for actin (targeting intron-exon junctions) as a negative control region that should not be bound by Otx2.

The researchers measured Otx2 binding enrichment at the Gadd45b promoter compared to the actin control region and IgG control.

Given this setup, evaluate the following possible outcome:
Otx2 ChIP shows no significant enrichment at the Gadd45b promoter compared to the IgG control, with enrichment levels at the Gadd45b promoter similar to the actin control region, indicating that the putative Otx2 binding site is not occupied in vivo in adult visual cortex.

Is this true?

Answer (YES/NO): NO